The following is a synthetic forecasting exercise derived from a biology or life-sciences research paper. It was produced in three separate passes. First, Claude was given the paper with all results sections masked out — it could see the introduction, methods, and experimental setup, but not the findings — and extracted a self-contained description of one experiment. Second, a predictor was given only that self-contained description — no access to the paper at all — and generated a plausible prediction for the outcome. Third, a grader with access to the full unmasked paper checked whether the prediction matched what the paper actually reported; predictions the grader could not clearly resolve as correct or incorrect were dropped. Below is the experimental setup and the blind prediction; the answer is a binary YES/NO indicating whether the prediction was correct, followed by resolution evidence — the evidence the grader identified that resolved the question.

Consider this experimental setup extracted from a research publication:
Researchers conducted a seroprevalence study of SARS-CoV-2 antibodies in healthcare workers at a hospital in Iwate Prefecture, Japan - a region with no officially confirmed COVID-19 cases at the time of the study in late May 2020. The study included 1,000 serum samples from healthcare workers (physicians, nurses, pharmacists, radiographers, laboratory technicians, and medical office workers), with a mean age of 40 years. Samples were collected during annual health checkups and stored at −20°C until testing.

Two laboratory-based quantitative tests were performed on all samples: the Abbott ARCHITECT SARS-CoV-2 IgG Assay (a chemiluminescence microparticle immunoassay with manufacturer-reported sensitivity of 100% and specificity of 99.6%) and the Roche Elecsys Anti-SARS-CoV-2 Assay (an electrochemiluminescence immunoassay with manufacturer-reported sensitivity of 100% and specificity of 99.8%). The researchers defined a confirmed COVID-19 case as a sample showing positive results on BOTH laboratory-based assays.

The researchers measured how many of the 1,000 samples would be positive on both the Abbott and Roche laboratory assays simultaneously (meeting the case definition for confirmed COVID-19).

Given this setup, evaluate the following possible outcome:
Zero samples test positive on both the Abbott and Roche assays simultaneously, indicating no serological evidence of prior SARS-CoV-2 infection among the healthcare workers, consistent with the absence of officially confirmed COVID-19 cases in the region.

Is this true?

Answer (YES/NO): YES